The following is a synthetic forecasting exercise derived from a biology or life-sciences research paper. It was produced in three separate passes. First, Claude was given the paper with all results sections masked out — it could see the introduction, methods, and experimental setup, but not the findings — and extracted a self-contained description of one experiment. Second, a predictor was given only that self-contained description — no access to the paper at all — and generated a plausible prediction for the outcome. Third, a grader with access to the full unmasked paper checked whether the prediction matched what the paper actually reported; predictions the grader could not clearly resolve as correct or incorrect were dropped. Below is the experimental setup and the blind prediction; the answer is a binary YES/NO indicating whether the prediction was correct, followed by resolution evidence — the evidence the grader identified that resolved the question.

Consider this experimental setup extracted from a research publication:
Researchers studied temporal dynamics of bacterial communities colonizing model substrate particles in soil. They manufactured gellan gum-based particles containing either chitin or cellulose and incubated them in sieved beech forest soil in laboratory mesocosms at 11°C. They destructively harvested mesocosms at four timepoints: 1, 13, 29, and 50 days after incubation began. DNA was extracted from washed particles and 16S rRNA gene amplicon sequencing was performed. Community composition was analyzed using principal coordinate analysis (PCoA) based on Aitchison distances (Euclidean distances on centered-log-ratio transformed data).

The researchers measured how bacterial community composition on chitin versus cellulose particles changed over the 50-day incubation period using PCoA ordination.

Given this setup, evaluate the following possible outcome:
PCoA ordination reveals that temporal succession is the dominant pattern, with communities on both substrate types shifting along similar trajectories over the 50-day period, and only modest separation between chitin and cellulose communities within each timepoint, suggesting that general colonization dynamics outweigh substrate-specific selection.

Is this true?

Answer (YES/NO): NO